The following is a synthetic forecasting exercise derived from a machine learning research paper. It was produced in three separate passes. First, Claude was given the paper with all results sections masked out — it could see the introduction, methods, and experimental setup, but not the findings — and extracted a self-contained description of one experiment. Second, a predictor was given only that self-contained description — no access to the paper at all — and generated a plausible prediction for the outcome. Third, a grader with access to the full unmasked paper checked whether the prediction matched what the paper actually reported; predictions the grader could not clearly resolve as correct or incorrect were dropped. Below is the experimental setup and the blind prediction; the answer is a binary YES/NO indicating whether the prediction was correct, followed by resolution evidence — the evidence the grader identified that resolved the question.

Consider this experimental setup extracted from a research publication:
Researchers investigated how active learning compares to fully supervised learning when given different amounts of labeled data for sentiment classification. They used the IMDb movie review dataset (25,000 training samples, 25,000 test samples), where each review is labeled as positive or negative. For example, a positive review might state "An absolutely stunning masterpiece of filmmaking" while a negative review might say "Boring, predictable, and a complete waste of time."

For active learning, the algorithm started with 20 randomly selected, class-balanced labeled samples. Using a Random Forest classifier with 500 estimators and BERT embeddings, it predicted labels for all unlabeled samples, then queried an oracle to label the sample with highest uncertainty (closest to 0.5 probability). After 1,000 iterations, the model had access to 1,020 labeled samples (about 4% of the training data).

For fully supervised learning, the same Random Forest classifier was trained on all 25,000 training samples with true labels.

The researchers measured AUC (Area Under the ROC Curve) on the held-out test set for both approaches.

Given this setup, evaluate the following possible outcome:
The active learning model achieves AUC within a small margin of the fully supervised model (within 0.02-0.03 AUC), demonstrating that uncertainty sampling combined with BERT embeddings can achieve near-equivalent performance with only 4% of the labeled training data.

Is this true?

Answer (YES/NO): YES